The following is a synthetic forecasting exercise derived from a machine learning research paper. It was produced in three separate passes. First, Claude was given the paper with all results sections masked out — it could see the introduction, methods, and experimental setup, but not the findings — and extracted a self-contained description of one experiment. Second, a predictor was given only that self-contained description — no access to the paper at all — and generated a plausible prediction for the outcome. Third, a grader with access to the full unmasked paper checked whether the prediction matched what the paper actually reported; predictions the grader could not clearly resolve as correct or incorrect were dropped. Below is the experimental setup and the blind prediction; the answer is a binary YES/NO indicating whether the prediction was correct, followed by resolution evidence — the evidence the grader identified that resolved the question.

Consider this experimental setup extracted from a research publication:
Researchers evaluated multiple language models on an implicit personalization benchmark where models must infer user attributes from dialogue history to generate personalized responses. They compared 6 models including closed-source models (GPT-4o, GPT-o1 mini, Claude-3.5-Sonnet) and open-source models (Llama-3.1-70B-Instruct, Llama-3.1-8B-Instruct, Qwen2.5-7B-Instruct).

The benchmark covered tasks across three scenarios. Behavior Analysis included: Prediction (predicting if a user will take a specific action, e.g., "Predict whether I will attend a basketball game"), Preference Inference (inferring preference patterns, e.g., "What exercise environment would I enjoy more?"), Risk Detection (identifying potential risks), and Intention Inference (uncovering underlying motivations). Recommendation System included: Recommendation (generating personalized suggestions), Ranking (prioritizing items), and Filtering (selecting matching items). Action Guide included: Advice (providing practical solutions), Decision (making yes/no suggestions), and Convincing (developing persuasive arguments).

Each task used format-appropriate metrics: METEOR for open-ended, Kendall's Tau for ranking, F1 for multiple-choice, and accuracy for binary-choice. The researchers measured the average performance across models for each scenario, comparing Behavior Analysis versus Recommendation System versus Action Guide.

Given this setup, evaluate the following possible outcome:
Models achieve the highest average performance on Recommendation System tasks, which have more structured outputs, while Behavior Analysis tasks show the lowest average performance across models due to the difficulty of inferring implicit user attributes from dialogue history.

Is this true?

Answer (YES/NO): NO